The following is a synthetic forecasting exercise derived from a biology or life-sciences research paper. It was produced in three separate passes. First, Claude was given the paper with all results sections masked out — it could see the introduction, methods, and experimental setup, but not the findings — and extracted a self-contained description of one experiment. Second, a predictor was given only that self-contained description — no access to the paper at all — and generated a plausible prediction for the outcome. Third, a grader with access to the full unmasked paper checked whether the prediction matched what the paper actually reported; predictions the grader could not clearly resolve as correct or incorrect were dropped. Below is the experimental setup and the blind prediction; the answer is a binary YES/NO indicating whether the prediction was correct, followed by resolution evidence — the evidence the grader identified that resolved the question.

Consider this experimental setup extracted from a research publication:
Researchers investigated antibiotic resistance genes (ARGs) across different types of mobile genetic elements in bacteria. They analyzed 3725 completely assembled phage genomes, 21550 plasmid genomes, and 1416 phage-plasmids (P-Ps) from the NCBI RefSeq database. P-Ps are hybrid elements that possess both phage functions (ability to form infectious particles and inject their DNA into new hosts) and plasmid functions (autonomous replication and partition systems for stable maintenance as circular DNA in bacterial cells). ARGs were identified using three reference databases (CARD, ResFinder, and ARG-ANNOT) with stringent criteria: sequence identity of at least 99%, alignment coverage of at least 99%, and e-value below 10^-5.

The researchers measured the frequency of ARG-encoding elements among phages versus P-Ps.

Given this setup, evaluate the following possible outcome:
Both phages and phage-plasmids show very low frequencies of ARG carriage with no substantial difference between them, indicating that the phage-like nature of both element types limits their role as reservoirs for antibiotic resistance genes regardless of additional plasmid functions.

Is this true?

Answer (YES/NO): NO